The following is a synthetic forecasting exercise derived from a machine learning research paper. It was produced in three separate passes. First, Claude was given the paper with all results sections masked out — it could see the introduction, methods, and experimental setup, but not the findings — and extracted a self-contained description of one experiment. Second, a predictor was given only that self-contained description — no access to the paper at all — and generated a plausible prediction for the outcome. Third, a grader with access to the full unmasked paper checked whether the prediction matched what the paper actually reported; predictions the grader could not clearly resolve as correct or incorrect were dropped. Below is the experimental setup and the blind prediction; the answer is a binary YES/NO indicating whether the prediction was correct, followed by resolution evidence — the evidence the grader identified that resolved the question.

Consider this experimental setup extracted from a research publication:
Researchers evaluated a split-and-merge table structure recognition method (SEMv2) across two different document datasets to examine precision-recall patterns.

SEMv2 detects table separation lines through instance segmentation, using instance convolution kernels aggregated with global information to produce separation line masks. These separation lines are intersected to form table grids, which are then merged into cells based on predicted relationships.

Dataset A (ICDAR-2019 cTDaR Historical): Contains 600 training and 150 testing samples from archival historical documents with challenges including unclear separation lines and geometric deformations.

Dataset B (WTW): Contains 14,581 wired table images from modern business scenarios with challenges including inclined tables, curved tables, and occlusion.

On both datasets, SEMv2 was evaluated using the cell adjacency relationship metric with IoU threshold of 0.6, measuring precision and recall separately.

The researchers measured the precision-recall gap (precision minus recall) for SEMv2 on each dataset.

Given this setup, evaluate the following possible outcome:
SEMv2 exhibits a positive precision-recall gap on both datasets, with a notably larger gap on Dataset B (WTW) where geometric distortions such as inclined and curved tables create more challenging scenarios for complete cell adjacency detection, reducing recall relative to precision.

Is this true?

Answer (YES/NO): NO